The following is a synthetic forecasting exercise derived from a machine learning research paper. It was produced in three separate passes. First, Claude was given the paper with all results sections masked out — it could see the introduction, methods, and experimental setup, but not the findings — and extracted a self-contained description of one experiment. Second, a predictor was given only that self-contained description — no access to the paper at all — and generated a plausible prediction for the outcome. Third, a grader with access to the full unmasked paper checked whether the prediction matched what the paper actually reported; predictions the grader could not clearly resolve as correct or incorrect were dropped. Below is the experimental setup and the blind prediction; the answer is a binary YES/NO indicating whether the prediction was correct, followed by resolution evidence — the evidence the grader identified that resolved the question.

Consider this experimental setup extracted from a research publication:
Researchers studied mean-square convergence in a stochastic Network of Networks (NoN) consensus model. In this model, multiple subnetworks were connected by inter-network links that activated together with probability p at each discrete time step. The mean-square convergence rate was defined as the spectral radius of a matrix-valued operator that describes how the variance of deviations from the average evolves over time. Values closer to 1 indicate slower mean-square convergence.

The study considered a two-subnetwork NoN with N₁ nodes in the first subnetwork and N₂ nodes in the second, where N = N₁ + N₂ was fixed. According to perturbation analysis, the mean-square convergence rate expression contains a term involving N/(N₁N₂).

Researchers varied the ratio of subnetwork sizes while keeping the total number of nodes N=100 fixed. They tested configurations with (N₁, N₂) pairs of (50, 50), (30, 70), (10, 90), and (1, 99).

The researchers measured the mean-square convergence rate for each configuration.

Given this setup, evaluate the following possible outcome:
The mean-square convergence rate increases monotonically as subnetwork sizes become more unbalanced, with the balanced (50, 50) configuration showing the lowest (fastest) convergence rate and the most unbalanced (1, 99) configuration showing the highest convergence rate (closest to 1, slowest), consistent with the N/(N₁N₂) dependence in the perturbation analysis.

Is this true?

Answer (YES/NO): NO